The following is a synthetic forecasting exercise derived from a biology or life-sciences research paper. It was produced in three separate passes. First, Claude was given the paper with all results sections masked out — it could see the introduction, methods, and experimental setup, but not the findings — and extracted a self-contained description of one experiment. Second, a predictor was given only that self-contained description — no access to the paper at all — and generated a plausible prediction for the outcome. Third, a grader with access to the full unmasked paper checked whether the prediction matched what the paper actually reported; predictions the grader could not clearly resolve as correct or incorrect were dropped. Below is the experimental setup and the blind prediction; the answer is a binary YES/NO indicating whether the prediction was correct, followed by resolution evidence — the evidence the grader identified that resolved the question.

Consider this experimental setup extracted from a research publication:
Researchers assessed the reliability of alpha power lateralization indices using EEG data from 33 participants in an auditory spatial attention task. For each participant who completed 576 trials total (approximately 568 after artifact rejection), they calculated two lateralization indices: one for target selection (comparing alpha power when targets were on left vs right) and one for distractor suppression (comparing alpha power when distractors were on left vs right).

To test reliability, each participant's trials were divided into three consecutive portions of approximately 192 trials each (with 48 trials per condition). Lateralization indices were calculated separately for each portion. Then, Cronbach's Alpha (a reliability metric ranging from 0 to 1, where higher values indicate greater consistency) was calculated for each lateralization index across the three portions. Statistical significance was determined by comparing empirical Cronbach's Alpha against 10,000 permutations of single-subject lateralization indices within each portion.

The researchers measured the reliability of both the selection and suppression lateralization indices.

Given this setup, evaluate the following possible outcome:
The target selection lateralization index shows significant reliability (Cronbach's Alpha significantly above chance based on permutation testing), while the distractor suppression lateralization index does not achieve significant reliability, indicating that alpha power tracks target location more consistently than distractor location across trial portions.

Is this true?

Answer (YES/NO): NO